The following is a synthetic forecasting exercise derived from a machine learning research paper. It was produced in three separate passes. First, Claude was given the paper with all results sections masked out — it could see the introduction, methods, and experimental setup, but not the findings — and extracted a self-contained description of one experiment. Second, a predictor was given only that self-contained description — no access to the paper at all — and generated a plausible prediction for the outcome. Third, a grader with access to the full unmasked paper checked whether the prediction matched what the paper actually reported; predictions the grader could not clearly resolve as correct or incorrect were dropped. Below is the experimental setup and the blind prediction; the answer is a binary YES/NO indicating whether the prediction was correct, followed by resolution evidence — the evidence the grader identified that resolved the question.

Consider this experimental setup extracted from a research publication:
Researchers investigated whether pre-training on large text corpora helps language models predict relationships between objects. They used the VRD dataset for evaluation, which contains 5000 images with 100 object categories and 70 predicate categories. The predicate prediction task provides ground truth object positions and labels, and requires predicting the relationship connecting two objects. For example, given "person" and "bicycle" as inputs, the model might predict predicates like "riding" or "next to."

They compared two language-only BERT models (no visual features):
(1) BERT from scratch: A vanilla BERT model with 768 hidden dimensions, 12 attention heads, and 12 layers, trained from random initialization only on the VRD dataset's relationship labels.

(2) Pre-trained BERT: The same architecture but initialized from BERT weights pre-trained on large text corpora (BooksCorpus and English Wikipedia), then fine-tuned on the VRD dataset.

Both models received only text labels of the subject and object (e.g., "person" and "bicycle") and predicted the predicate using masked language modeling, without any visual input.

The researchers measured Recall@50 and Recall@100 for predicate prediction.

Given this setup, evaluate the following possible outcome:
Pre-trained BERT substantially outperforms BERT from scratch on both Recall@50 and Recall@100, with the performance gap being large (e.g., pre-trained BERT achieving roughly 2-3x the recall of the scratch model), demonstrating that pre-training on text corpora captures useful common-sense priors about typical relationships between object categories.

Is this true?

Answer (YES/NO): NO